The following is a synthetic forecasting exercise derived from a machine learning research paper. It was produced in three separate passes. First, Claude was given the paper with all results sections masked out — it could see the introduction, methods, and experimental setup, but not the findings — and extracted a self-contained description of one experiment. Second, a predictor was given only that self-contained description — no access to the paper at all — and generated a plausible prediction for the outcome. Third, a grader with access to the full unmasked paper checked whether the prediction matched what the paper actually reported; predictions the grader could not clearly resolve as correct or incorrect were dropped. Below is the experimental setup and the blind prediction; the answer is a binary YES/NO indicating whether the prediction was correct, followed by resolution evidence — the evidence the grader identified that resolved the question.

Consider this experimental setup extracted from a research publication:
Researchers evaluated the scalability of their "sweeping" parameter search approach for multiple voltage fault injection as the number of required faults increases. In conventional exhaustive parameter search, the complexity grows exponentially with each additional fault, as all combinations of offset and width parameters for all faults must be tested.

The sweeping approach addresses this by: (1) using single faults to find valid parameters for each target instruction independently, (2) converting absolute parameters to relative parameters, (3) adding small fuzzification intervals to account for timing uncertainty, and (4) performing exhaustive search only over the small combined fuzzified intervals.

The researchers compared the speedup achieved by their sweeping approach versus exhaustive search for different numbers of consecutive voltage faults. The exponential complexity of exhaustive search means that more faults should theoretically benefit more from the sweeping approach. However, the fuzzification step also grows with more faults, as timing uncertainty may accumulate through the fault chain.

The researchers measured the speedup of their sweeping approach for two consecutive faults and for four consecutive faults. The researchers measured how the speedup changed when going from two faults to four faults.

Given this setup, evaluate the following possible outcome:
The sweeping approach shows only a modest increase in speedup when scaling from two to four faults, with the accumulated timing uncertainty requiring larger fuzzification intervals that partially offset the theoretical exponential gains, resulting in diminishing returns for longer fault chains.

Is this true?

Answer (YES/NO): NO